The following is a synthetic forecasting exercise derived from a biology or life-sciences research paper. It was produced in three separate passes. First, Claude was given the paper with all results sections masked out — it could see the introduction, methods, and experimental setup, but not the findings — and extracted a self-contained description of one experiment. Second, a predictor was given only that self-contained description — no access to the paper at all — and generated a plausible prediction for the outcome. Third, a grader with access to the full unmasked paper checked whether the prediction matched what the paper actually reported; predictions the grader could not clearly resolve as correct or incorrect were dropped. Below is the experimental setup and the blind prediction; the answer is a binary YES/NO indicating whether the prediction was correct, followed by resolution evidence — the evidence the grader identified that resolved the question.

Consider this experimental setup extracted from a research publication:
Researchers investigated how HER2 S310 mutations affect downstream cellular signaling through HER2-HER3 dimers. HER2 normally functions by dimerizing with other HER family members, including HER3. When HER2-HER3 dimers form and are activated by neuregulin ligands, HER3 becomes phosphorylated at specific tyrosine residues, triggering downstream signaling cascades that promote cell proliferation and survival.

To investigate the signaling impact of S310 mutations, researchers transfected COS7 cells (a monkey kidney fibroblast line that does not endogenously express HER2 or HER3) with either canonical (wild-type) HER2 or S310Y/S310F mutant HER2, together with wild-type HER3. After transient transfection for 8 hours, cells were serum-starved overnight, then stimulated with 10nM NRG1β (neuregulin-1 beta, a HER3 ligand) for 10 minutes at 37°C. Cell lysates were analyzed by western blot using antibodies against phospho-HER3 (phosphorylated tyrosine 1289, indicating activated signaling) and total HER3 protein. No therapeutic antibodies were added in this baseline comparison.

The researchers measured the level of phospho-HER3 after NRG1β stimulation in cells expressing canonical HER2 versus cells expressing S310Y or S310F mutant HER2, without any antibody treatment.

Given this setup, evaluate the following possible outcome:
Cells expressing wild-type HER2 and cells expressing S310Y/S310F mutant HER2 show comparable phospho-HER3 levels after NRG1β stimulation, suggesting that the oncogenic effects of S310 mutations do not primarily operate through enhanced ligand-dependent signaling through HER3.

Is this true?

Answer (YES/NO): NO